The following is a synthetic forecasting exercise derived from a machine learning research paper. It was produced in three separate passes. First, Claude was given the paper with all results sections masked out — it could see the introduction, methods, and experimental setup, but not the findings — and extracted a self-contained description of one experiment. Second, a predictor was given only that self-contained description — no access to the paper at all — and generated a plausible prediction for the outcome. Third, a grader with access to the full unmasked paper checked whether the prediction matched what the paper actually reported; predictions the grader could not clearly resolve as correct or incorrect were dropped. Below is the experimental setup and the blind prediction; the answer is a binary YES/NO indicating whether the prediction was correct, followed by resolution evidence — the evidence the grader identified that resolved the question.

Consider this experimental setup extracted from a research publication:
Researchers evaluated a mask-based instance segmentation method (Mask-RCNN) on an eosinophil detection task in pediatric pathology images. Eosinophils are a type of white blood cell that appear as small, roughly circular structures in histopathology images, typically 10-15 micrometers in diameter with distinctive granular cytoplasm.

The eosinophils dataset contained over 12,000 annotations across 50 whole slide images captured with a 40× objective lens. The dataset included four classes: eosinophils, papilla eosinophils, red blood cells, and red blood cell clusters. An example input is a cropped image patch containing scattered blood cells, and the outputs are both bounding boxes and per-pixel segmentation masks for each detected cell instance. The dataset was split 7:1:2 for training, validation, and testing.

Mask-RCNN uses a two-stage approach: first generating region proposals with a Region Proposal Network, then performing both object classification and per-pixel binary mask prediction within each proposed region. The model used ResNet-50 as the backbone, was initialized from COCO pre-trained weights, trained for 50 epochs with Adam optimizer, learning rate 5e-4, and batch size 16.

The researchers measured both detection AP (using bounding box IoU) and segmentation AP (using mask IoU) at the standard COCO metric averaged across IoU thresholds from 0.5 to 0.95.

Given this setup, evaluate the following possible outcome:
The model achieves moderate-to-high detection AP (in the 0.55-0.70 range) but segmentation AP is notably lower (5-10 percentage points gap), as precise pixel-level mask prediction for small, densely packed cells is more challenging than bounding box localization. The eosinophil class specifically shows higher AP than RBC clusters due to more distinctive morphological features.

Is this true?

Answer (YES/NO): NO